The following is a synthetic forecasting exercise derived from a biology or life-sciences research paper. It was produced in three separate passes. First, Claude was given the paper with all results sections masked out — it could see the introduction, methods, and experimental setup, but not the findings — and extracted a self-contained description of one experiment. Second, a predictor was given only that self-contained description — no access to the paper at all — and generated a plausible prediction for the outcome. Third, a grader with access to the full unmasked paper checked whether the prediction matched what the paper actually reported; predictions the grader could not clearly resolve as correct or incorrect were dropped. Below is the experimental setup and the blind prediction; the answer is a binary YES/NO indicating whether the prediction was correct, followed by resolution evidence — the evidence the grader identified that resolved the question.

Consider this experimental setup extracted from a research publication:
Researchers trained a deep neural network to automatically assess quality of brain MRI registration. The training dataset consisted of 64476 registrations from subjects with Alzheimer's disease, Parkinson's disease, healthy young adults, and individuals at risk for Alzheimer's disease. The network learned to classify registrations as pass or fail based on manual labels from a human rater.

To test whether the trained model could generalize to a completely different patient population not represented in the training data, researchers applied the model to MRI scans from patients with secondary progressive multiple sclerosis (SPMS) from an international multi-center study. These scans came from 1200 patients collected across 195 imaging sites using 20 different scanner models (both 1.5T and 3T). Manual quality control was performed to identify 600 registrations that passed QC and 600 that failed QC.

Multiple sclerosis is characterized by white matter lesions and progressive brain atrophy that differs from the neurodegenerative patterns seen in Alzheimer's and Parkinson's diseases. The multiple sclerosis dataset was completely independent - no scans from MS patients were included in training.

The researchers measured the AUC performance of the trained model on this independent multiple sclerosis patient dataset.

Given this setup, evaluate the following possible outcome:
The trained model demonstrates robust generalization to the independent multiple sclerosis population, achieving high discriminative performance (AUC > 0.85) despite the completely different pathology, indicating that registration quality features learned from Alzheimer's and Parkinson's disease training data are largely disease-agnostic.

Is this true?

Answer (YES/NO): YES